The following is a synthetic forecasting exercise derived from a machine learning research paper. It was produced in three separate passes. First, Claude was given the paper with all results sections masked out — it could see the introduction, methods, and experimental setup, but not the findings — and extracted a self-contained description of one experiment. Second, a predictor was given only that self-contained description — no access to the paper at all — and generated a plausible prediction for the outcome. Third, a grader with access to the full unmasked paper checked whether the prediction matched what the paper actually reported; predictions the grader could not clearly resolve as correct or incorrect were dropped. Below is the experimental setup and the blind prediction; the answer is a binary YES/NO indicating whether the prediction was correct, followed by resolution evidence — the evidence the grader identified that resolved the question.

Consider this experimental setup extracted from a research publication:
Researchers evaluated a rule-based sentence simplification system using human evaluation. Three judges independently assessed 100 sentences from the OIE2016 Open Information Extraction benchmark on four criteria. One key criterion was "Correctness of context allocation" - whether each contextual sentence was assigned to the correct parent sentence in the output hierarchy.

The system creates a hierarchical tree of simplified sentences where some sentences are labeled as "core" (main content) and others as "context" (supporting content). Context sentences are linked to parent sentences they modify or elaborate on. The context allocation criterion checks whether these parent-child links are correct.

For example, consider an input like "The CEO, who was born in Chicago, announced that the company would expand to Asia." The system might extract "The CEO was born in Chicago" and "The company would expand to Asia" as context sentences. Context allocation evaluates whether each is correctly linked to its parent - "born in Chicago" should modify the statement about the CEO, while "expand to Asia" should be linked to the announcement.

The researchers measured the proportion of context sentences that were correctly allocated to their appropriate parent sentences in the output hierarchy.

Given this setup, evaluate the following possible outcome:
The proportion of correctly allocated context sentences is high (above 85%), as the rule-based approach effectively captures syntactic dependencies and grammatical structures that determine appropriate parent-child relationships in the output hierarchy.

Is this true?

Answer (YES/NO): YES